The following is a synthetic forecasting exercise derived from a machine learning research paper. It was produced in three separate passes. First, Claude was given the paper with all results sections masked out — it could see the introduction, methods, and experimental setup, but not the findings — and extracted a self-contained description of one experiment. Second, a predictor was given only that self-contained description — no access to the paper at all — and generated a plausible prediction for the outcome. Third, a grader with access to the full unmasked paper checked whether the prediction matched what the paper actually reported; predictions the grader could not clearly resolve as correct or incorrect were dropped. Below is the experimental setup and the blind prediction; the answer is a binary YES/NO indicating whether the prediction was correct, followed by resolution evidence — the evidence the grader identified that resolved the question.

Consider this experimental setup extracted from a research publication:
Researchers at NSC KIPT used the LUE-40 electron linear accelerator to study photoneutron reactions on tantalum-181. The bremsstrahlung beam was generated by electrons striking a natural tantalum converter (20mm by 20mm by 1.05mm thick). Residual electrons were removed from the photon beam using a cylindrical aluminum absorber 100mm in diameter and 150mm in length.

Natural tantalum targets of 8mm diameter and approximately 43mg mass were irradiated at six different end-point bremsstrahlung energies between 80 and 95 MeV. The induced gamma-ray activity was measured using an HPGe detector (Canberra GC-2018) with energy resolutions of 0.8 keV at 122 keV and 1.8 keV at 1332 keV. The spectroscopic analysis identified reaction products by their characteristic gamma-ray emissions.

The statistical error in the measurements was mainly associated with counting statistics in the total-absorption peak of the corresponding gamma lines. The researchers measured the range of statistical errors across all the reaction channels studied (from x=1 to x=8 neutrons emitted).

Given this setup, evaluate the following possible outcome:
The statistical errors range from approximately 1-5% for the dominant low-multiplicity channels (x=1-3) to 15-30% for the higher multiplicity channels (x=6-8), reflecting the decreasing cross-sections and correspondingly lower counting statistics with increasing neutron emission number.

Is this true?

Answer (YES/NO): NO